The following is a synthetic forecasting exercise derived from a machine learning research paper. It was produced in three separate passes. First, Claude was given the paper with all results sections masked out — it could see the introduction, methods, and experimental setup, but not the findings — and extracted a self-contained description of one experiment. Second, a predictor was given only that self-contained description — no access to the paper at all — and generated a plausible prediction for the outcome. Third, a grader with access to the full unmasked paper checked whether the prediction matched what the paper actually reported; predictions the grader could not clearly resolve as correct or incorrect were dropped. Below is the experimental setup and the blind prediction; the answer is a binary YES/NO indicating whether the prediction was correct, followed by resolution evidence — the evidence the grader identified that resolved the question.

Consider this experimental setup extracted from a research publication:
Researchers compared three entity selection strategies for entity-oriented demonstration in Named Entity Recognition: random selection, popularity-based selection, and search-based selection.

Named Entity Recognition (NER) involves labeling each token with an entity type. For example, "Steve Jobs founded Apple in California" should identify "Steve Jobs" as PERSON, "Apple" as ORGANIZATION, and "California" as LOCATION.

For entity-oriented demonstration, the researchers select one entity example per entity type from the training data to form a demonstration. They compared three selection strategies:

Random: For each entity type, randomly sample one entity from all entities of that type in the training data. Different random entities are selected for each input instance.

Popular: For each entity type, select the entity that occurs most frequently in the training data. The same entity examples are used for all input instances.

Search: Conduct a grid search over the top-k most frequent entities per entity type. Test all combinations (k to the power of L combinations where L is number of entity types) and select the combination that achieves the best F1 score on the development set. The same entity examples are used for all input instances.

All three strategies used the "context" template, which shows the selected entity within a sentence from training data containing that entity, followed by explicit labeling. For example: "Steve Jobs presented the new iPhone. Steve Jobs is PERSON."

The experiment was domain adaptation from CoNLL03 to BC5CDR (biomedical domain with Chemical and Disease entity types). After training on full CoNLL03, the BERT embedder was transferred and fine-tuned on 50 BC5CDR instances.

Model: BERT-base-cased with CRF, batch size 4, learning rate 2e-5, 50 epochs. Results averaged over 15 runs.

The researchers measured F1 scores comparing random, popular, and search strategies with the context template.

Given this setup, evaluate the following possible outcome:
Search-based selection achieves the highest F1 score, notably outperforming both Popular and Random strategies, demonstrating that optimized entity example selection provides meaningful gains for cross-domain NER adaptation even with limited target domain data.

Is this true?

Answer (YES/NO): NO